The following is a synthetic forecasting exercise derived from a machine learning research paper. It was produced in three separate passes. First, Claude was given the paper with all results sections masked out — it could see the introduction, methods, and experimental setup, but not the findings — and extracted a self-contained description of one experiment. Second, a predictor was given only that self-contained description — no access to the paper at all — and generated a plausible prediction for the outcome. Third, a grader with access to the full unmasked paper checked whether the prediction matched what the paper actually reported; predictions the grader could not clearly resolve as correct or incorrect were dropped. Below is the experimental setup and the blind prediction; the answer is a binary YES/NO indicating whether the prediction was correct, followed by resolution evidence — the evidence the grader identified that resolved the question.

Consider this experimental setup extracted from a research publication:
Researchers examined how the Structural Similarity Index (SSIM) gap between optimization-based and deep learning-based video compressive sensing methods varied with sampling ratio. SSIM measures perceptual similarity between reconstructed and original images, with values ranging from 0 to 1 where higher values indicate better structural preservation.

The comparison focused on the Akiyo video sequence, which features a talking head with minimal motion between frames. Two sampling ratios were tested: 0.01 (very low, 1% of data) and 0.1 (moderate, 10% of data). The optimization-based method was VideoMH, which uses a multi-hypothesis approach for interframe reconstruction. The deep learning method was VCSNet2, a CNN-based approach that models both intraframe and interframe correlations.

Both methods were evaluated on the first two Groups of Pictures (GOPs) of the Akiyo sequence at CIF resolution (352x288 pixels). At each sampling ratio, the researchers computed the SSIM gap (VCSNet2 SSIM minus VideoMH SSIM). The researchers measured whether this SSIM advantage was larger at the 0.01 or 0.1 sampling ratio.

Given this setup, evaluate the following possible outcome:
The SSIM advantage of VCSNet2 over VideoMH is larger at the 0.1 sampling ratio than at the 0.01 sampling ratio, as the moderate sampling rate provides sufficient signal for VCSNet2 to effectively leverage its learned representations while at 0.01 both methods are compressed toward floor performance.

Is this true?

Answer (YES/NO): NO